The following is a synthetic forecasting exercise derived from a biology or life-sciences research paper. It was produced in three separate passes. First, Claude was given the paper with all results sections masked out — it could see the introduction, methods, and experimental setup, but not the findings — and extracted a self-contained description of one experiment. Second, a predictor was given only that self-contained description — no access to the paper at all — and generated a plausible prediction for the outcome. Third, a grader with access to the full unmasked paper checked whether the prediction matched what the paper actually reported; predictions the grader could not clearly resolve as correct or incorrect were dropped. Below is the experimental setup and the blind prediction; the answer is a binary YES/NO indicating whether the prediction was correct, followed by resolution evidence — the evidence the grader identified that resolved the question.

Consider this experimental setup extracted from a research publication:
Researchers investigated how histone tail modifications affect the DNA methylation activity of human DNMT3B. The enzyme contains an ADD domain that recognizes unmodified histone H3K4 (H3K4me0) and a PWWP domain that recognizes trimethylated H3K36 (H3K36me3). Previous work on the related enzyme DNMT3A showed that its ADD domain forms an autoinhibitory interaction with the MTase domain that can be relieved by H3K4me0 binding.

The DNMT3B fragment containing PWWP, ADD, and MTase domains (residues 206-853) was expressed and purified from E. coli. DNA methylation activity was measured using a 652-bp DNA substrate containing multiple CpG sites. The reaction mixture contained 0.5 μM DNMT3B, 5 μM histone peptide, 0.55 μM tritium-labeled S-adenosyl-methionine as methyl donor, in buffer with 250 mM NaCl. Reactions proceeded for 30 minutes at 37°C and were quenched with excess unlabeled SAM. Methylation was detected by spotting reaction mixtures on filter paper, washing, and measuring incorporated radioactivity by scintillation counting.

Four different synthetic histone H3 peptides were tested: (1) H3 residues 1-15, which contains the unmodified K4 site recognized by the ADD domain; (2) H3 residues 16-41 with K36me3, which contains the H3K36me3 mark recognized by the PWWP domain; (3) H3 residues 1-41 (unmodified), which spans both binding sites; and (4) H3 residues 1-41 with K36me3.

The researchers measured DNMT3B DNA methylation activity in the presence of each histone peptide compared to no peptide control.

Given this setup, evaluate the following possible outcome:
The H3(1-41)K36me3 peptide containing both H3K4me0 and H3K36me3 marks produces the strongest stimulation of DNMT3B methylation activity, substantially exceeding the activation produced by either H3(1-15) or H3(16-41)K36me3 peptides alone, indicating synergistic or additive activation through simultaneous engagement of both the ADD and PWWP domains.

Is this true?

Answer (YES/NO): NO